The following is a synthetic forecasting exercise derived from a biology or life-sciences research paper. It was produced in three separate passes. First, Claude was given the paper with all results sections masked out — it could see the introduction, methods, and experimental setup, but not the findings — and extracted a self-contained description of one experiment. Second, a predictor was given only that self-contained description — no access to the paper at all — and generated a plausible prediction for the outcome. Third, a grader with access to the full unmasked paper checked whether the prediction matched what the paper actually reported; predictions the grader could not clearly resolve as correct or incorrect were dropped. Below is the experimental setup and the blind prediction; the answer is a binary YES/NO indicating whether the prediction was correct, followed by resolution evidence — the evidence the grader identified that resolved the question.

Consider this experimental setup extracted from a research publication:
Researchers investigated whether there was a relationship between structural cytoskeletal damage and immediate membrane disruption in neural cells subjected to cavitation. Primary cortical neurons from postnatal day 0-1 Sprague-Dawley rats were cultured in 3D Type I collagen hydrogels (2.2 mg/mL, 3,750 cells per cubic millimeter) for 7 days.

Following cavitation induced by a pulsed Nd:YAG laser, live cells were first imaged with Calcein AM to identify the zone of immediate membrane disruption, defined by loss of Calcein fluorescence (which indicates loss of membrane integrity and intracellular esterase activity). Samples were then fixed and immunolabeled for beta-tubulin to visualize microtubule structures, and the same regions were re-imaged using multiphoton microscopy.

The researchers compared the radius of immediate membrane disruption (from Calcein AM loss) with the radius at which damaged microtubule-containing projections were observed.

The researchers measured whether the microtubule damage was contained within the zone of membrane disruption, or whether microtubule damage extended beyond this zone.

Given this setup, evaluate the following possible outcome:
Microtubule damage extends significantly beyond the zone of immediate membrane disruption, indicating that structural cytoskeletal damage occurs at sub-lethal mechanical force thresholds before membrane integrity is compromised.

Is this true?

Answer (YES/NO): YES